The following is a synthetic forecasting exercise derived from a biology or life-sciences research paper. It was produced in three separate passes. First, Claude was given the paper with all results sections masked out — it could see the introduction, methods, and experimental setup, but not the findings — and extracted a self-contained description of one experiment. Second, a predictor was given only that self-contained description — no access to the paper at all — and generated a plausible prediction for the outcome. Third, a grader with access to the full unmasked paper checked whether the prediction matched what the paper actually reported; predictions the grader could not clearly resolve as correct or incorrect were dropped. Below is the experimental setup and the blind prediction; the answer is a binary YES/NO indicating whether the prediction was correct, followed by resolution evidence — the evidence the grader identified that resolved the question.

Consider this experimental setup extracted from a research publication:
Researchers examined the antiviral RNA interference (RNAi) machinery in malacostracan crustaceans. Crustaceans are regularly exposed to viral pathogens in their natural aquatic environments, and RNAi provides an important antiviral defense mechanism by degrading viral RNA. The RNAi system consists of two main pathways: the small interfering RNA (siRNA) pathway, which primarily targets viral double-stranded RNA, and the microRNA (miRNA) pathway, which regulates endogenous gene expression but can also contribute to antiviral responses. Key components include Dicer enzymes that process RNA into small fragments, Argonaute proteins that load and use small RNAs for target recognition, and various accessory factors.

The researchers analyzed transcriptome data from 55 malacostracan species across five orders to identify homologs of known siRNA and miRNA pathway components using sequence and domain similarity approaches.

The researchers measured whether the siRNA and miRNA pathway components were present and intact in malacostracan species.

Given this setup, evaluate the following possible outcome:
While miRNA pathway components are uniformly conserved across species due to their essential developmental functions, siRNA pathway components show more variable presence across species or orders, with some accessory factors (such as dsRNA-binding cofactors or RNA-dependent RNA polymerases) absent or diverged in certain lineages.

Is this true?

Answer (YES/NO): NO